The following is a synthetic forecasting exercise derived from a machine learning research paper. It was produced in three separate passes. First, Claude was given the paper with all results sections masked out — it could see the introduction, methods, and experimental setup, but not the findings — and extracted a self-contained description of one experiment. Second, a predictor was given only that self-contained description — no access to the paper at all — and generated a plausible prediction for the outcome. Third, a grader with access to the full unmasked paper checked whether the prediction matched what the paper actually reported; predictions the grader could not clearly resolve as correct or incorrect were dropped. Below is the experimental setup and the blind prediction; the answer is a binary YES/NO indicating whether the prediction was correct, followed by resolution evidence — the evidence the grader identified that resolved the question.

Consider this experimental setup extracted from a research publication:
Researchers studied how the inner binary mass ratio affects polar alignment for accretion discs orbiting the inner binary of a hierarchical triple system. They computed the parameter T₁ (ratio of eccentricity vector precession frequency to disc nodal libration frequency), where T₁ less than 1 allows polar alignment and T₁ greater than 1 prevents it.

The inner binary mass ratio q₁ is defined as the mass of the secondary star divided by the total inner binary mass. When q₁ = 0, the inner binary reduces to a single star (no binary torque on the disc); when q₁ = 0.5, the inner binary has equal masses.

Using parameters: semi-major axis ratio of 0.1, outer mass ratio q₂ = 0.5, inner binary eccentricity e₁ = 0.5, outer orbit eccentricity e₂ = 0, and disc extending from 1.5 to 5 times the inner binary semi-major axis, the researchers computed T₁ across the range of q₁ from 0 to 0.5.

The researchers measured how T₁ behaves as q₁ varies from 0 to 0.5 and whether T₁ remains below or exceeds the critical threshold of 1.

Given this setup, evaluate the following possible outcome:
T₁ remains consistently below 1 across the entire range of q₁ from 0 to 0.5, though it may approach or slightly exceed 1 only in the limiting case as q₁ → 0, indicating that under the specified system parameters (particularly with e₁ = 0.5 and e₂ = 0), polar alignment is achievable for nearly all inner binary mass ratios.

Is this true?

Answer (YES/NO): NO